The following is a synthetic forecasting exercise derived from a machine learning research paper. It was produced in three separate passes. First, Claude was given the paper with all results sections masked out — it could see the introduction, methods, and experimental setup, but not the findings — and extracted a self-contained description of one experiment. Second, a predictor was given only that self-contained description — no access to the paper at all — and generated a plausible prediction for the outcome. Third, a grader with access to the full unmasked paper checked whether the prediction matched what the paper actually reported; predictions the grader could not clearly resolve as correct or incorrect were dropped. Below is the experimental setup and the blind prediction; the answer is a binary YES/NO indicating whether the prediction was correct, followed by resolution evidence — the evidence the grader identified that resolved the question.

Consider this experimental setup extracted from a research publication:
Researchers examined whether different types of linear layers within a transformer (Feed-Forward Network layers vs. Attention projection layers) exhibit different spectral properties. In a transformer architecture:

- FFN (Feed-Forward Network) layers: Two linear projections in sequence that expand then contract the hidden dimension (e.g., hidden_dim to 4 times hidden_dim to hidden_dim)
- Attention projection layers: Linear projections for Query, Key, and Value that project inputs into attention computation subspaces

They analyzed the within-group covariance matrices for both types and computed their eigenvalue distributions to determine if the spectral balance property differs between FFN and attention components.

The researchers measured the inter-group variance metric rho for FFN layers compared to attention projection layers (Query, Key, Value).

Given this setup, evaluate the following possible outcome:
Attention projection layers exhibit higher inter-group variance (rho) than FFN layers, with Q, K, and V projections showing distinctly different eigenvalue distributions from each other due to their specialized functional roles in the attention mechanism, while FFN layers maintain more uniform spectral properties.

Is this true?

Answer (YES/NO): NO